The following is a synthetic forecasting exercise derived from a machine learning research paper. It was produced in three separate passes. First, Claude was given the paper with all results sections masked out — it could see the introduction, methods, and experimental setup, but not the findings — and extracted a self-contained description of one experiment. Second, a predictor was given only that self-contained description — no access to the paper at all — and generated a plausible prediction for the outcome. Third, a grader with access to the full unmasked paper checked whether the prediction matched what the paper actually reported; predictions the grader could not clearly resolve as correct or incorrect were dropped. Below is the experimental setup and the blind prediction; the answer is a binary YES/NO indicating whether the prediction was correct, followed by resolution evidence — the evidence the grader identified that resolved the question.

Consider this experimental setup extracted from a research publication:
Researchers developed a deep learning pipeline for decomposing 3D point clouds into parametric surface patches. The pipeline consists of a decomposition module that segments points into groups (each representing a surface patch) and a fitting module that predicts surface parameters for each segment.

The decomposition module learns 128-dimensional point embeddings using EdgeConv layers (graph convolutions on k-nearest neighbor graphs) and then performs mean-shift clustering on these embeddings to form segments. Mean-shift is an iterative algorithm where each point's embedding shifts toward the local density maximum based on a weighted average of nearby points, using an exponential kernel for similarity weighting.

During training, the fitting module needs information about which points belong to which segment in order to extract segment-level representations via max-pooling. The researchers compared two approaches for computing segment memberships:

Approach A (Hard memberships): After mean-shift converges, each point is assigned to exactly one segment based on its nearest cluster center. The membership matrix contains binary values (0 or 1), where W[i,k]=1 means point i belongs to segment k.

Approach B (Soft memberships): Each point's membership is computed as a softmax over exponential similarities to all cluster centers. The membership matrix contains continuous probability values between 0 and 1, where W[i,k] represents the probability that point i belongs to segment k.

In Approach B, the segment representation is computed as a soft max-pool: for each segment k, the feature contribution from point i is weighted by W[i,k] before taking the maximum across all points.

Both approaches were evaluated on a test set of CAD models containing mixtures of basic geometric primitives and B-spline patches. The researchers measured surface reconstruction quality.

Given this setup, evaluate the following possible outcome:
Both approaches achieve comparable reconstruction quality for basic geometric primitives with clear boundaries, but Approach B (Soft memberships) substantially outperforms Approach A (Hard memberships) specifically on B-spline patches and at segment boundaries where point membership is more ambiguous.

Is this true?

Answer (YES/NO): NO